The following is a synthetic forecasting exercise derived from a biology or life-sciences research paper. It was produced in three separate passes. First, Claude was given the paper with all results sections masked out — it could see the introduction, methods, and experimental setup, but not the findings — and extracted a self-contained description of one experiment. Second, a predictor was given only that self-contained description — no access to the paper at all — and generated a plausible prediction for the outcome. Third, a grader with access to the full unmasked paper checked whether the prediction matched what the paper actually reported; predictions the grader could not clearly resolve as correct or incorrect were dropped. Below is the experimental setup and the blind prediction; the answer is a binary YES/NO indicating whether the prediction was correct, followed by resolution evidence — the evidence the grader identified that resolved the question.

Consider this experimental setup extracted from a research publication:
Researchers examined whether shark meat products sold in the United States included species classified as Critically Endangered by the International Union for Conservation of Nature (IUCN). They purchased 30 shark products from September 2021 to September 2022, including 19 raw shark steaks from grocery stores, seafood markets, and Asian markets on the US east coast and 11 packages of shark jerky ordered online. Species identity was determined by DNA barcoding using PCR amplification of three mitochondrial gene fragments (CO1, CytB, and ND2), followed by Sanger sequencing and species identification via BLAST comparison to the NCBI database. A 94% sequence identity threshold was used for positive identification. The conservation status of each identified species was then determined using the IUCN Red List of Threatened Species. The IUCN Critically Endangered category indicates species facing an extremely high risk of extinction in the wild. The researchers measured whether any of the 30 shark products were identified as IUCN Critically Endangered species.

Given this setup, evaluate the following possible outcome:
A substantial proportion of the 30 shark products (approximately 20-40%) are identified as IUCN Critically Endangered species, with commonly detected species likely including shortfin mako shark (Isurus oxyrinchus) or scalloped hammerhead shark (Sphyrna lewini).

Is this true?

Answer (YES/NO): NO